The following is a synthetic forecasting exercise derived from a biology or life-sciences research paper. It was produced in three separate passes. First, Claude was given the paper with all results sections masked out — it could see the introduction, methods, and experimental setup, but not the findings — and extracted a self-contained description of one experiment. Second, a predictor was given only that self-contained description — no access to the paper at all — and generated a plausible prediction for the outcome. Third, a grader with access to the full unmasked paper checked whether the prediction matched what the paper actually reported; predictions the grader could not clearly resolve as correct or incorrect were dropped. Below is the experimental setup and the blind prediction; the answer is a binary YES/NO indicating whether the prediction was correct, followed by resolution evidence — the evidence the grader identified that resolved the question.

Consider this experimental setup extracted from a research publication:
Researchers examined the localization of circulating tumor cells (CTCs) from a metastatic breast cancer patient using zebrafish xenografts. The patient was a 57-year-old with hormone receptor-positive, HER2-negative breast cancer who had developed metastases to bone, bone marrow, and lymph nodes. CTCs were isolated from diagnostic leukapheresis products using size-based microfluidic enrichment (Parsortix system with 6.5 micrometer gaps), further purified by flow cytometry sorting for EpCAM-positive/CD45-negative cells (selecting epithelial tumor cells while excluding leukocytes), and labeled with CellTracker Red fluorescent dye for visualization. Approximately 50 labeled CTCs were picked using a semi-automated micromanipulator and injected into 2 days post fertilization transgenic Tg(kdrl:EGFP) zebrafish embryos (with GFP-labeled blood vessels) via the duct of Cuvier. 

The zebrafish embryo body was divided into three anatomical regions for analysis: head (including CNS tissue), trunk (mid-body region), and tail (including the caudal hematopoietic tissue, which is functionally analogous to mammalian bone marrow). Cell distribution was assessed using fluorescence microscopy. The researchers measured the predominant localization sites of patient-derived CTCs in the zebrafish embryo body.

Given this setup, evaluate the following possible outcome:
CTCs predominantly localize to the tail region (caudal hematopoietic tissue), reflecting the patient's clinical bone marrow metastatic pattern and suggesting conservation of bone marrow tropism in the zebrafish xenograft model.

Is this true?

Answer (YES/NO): NO